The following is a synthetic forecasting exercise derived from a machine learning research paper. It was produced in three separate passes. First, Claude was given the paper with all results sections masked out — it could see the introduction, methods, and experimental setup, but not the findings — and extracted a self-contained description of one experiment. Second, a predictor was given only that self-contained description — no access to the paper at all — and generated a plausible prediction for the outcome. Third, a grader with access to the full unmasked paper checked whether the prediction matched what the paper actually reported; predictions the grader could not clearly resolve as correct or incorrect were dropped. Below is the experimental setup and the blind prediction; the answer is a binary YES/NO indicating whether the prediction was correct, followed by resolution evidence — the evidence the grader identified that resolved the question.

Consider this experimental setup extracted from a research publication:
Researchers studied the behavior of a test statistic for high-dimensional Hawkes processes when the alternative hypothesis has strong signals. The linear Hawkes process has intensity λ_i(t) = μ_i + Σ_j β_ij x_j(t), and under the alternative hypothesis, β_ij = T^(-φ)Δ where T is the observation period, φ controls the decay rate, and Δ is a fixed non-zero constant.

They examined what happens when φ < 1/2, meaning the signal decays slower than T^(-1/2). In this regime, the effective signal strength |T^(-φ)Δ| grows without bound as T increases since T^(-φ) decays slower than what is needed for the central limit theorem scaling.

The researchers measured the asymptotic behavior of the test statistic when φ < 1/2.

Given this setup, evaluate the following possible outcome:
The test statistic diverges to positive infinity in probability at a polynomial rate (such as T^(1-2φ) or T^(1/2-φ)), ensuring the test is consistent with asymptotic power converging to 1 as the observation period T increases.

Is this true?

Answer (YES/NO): YES